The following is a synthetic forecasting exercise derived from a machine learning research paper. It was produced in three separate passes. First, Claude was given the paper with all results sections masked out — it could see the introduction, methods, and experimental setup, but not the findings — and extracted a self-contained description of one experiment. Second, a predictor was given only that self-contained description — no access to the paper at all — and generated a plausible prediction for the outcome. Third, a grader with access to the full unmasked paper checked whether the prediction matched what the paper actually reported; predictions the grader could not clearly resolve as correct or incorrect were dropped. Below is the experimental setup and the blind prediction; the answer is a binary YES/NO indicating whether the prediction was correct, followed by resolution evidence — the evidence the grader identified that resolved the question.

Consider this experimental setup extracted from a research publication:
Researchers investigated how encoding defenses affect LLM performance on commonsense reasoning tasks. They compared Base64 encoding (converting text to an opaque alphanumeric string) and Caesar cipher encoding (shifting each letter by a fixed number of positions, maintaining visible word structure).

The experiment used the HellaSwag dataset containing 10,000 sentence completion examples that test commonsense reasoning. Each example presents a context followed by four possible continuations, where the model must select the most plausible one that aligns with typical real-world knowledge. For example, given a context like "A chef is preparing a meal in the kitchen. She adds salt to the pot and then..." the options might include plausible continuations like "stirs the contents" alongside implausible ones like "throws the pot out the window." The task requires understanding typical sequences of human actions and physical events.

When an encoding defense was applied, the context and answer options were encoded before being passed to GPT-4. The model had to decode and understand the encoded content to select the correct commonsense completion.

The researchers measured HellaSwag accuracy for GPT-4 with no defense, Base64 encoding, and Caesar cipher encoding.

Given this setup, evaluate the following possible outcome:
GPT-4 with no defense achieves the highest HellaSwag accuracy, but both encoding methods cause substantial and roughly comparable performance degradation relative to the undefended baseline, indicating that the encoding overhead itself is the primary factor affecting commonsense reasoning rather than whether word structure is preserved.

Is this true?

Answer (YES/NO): NO